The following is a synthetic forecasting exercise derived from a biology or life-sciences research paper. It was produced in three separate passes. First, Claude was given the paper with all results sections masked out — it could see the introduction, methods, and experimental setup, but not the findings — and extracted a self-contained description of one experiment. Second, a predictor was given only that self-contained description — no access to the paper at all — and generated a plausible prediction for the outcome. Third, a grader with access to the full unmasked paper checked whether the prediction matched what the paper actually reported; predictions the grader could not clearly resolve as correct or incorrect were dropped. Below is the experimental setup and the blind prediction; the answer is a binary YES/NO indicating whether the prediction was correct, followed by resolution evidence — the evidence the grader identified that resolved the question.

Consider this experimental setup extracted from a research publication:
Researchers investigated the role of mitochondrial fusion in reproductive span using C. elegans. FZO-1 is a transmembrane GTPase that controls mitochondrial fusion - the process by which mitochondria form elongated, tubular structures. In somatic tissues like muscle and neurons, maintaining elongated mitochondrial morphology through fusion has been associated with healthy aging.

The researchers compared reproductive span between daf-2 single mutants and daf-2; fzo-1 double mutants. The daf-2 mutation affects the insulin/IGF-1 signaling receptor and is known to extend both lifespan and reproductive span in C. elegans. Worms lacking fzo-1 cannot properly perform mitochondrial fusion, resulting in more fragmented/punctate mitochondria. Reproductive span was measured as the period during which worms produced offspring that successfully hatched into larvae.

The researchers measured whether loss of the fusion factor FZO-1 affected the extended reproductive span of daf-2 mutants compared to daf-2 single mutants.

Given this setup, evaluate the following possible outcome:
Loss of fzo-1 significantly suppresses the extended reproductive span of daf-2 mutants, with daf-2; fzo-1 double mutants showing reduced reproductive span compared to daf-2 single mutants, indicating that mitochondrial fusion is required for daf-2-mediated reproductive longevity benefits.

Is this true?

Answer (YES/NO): NO